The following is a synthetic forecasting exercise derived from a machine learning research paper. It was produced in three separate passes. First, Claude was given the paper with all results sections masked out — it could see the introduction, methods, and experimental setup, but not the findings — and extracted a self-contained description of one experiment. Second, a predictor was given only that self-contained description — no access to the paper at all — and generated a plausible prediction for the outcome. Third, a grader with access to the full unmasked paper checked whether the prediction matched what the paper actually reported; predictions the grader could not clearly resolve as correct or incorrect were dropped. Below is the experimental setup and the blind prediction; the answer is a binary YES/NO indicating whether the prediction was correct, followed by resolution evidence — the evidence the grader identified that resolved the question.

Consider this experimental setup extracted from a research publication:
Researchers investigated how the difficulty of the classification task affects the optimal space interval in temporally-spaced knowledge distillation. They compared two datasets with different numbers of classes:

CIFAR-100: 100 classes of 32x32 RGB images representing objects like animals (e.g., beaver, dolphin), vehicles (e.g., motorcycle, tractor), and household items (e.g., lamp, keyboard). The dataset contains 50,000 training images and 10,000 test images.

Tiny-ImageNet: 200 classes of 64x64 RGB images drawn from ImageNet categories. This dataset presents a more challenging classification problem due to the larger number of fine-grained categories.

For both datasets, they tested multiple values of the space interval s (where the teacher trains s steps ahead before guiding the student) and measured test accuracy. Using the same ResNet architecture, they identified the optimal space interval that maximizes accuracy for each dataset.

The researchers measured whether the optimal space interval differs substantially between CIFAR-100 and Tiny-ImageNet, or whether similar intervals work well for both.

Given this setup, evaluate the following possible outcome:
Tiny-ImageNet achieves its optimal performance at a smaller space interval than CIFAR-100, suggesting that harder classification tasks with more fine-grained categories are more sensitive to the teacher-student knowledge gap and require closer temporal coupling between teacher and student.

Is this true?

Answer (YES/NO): NO